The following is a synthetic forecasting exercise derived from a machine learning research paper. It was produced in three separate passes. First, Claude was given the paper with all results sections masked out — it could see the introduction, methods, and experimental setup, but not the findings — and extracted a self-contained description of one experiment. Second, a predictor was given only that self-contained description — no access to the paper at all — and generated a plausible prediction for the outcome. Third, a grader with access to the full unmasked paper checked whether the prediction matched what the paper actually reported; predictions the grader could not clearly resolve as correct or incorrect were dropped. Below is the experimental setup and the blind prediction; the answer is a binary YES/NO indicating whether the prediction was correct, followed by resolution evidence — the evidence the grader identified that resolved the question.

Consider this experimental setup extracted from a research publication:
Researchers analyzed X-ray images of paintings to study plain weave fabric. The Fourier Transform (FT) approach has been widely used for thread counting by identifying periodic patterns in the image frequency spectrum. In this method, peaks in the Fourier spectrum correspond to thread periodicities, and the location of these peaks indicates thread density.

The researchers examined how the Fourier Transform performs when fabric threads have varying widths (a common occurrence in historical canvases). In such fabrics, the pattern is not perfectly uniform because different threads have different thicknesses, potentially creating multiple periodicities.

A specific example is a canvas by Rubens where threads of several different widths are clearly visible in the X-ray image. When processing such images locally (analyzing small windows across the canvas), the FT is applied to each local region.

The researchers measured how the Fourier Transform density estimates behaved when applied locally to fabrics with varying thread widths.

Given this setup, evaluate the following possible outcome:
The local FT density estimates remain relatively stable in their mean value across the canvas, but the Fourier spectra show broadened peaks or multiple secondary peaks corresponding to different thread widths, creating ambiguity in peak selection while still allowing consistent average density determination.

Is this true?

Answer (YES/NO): NO